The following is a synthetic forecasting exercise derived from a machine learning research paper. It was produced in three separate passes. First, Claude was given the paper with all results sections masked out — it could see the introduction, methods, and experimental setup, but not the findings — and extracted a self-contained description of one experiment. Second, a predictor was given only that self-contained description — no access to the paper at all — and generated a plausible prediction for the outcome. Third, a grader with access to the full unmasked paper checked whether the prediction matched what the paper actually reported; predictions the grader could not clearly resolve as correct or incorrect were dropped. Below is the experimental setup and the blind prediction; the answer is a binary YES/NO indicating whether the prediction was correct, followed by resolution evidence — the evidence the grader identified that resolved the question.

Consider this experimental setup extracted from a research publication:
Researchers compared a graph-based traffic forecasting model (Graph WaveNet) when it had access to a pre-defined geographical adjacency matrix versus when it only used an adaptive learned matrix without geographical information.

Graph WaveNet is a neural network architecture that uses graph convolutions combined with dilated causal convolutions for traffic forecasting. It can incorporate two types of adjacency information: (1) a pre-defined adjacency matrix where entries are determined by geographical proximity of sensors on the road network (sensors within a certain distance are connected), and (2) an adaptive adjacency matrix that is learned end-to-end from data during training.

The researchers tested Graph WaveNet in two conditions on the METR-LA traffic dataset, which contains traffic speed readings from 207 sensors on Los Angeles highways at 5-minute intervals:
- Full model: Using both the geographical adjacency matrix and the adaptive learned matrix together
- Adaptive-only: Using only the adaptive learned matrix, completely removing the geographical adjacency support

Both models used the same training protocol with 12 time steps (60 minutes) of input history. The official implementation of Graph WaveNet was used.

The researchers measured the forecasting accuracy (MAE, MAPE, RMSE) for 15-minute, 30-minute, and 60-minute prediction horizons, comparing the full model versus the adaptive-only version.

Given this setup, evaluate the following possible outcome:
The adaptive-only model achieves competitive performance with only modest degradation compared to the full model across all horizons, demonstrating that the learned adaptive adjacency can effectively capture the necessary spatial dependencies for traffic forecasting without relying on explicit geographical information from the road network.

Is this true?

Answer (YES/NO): YES